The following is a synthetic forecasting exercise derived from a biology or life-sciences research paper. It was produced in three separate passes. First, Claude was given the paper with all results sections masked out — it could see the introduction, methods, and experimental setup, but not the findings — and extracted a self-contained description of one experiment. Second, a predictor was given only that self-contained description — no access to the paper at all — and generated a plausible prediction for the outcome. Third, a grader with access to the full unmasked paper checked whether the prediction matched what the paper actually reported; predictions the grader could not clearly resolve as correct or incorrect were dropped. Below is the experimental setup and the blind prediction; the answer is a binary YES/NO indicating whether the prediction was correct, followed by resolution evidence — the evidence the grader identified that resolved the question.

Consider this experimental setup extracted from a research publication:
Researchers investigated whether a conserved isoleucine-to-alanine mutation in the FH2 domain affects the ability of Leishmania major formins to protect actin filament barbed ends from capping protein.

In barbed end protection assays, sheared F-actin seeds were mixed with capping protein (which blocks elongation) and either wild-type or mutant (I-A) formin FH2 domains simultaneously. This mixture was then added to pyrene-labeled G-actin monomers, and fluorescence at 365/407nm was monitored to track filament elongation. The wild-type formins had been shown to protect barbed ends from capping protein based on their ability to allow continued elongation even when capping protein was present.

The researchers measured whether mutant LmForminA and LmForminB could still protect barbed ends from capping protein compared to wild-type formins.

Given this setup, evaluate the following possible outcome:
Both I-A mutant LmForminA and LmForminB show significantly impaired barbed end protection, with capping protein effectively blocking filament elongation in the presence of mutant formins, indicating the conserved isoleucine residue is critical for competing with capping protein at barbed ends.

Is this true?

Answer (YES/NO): YES